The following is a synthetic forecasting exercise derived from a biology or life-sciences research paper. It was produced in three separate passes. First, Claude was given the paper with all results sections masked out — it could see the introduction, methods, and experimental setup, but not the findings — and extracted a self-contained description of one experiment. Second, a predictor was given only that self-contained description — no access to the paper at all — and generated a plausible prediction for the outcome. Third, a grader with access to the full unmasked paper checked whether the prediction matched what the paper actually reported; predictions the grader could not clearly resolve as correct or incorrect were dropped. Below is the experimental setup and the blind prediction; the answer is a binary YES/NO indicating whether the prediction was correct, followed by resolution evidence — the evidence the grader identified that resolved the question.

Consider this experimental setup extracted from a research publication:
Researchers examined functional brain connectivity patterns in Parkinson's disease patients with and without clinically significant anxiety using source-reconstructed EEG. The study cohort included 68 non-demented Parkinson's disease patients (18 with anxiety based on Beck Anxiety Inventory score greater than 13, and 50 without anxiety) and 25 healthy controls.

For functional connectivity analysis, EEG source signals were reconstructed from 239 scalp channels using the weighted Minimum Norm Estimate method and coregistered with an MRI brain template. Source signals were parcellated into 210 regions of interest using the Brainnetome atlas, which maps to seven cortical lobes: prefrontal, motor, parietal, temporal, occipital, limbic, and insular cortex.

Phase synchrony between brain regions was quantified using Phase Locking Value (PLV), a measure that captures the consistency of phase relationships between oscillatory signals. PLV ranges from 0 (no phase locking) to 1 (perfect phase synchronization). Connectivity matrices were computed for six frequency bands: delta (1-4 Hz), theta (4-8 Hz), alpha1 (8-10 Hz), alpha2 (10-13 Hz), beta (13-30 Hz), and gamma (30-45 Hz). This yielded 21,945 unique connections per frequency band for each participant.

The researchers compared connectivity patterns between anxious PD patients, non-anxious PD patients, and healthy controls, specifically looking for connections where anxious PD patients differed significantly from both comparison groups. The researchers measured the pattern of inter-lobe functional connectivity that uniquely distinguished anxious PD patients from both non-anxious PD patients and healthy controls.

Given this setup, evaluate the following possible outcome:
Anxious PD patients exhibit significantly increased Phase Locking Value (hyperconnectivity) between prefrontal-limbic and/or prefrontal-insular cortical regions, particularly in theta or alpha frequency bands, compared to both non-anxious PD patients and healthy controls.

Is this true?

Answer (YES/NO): NO